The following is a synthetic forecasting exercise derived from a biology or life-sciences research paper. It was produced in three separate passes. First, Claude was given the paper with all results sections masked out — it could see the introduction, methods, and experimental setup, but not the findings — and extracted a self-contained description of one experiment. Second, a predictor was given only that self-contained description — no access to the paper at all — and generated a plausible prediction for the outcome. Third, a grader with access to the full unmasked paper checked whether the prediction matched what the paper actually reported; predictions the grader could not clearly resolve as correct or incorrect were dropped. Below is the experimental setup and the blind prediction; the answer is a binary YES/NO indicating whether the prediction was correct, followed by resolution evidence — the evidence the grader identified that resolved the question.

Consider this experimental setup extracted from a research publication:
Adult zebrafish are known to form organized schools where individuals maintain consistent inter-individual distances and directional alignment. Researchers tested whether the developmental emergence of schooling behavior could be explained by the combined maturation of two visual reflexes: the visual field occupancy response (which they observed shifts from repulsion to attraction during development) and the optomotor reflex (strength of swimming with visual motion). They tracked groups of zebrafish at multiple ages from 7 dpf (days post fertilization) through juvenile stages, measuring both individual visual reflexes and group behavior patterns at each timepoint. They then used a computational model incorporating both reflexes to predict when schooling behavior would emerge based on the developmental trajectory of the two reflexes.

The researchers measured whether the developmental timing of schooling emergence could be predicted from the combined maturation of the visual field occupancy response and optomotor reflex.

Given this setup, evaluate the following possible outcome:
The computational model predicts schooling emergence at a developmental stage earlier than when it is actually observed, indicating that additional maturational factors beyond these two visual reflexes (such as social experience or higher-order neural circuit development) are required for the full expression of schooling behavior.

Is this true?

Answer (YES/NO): NO